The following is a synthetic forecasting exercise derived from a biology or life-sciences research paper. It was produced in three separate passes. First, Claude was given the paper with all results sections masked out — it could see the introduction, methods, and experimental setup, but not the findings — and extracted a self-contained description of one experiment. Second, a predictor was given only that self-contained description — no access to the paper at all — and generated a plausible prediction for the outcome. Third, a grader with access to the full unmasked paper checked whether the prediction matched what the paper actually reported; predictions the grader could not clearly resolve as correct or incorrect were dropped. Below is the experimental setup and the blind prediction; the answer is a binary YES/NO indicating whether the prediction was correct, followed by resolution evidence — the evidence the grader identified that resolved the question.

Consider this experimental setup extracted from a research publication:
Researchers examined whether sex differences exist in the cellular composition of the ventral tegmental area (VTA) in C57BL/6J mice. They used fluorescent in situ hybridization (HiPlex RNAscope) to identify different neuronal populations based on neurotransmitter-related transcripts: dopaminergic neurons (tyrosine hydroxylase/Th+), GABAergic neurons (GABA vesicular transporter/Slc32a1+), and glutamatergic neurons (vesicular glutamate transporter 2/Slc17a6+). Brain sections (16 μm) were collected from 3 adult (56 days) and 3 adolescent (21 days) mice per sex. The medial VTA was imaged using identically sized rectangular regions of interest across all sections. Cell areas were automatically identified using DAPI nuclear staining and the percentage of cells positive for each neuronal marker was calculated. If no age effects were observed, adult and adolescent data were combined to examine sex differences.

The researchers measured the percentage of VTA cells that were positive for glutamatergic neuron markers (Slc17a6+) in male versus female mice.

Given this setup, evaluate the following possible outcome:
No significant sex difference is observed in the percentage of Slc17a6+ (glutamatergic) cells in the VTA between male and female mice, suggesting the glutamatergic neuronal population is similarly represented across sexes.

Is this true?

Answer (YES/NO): NO